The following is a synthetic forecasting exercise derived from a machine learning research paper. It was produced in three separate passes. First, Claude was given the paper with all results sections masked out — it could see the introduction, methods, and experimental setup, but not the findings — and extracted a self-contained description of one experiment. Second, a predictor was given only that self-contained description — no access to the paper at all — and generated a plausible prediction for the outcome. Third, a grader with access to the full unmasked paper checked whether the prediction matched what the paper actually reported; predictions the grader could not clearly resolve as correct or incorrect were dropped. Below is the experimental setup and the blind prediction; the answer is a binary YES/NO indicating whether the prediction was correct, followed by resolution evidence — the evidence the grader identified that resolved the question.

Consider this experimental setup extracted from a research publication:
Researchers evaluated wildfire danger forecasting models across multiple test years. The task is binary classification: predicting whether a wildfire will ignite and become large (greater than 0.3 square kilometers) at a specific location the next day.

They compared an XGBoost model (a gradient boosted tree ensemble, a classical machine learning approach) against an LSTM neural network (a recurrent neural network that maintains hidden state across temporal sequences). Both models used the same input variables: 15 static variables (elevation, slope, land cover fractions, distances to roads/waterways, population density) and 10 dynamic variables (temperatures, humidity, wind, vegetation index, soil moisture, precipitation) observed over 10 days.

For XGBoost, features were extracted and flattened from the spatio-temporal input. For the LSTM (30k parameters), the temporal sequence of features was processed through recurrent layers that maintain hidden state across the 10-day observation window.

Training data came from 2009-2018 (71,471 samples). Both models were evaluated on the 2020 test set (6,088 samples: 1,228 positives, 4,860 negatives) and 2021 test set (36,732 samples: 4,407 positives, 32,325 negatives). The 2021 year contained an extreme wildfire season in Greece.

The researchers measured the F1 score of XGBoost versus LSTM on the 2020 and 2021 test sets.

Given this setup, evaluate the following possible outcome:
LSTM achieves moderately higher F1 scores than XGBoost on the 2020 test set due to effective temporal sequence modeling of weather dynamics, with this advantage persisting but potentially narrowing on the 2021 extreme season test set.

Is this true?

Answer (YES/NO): NO